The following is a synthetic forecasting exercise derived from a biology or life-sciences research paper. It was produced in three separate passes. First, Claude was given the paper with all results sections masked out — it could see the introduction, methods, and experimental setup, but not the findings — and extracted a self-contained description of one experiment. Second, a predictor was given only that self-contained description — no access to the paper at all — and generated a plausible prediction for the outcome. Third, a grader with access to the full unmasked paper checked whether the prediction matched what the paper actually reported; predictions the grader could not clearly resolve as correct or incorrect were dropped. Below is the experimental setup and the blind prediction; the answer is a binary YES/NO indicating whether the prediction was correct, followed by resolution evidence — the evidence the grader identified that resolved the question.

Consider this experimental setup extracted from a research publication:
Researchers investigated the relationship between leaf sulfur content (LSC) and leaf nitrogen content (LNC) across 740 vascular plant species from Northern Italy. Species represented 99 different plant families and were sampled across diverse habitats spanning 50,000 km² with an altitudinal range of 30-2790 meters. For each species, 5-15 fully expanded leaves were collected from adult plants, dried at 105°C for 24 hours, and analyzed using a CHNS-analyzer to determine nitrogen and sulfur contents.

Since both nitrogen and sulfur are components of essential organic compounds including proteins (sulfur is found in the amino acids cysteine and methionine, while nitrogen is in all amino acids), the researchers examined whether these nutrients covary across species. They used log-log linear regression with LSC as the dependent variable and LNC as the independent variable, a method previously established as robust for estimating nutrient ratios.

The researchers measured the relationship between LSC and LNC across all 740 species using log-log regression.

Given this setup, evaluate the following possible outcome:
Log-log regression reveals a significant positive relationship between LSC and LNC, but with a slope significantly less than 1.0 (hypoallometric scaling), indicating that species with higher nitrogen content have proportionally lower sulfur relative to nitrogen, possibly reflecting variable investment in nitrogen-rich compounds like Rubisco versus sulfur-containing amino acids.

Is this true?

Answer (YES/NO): YES